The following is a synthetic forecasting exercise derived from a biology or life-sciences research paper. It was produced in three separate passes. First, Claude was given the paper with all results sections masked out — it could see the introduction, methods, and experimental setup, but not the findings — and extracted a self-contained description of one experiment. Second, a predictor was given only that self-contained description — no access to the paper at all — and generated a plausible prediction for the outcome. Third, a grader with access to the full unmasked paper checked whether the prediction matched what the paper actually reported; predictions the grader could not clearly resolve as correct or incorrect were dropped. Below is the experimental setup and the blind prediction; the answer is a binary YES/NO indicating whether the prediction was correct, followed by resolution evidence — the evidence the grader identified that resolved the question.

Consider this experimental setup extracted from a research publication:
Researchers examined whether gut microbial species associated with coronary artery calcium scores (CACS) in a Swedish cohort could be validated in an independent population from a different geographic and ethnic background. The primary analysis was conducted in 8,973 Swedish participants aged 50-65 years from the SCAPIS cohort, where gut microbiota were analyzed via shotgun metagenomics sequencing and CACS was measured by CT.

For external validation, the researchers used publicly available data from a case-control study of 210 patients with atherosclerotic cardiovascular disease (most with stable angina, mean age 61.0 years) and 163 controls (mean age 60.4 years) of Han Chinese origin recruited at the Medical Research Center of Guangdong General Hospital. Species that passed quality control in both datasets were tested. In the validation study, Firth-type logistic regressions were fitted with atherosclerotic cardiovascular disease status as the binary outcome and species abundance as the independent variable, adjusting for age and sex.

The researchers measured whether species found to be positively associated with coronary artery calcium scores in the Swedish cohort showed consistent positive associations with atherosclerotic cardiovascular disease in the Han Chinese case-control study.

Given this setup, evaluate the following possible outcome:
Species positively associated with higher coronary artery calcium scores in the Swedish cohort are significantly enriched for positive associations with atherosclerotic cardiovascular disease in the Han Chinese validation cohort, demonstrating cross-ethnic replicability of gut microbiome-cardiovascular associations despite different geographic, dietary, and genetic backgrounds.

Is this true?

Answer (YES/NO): YES